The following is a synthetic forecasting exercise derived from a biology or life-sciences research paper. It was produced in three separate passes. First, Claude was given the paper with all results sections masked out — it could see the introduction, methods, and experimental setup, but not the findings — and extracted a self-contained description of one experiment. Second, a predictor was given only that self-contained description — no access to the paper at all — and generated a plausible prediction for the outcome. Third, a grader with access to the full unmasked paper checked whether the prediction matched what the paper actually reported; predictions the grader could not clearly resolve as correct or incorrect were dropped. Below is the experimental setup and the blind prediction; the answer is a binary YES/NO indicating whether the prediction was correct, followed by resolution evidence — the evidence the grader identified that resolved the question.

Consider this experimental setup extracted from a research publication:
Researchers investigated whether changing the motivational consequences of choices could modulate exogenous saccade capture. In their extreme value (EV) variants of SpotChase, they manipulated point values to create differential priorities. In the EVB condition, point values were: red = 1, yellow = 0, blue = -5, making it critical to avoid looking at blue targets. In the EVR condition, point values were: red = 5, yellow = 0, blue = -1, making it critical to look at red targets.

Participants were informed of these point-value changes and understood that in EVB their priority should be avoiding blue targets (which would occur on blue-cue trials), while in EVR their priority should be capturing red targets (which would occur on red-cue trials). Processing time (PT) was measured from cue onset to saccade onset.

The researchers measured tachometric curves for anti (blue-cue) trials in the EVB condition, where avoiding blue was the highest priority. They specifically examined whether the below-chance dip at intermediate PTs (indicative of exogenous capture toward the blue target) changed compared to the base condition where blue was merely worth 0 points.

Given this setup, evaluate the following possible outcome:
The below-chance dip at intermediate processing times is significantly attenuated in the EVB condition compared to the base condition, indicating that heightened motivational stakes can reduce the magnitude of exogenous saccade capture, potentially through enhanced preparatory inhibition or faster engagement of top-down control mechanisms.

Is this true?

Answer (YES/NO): NO